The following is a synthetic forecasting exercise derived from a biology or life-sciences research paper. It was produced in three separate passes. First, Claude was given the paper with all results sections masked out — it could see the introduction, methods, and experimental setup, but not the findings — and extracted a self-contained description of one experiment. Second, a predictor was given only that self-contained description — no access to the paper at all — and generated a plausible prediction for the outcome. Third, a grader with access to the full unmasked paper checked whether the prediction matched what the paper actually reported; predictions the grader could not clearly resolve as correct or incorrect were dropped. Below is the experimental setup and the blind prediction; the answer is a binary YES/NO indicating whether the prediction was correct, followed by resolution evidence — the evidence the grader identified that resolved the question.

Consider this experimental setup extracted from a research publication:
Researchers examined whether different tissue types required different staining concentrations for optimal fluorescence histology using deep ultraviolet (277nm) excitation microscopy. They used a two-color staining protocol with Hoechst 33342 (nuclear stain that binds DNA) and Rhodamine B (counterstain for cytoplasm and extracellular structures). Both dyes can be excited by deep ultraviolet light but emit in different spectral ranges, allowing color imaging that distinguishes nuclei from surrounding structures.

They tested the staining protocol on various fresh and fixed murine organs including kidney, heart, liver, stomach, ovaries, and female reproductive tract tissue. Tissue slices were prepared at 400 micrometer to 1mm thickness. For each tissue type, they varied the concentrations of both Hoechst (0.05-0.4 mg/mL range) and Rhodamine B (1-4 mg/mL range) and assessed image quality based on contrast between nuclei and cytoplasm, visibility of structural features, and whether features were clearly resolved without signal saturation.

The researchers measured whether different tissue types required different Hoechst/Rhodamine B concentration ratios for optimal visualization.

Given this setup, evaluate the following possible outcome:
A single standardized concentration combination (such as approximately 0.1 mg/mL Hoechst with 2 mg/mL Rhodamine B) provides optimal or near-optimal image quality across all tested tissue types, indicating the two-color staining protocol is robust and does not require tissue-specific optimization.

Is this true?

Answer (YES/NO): NO